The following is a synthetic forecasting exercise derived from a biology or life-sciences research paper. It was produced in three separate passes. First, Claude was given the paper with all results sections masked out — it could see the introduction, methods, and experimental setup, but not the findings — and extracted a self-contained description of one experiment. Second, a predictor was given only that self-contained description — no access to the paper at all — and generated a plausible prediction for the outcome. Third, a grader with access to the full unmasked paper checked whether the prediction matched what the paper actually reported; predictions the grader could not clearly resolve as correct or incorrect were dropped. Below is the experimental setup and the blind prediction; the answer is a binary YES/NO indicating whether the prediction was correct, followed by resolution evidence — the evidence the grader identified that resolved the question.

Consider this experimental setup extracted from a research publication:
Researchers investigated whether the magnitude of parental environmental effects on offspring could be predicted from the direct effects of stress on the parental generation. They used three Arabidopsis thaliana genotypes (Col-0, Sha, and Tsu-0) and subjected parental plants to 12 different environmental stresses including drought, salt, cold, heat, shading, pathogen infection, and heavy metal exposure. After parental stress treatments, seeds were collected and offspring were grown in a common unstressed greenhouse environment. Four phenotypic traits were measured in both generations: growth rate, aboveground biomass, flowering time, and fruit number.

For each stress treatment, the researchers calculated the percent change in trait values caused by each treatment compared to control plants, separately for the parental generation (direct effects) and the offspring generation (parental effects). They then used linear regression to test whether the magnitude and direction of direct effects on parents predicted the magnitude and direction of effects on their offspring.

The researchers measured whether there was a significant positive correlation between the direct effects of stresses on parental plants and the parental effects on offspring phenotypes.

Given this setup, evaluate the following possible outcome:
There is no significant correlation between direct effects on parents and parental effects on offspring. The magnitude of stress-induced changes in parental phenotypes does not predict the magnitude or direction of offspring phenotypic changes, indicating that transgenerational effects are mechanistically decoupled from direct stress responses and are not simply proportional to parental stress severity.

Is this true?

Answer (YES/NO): YES